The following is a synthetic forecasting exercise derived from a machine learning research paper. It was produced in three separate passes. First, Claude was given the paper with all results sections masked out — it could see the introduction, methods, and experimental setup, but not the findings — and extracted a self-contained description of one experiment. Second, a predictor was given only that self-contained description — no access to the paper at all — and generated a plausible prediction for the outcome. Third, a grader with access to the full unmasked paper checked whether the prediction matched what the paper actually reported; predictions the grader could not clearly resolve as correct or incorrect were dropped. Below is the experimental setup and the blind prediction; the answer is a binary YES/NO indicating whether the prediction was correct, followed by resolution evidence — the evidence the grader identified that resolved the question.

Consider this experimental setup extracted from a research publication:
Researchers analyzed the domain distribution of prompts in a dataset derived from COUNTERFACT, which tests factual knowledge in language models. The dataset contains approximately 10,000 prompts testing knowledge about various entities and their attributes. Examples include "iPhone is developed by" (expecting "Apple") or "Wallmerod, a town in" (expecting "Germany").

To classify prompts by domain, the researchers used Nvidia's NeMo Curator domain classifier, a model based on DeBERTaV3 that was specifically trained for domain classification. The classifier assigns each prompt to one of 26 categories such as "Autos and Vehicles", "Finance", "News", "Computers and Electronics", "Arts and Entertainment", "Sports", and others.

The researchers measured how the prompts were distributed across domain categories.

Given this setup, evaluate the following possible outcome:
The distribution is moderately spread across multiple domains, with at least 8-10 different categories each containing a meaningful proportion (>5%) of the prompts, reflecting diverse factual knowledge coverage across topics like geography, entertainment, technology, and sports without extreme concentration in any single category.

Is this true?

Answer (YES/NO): NO